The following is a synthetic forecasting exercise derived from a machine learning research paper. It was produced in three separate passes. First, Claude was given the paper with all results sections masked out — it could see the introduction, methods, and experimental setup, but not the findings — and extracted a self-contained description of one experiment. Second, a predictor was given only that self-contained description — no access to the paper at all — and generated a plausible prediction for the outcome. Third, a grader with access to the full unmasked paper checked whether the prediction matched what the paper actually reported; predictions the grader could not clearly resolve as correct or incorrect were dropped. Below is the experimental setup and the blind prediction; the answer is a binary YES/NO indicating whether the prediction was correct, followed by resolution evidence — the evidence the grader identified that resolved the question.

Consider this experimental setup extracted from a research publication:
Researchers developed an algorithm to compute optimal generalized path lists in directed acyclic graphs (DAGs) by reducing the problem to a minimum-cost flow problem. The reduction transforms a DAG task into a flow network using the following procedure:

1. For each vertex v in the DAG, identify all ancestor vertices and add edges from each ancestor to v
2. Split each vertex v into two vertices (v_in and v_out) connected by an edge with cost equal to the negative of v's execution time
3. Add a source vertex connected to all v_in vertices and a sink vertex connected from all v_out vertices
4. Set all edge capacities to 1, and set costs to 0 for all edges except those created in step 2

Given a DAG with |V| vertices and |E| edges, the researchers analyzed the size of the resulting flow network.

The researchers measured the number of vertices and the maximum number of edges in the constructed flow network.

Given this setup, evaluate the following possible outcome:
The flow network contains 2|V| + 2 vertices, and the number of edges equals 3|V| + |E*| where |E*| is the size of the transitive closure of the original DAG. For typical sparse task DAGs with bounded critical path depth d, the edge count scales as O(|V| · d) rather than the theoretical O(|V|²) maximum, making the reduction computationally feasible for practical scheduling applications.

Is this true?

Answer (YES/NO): NO